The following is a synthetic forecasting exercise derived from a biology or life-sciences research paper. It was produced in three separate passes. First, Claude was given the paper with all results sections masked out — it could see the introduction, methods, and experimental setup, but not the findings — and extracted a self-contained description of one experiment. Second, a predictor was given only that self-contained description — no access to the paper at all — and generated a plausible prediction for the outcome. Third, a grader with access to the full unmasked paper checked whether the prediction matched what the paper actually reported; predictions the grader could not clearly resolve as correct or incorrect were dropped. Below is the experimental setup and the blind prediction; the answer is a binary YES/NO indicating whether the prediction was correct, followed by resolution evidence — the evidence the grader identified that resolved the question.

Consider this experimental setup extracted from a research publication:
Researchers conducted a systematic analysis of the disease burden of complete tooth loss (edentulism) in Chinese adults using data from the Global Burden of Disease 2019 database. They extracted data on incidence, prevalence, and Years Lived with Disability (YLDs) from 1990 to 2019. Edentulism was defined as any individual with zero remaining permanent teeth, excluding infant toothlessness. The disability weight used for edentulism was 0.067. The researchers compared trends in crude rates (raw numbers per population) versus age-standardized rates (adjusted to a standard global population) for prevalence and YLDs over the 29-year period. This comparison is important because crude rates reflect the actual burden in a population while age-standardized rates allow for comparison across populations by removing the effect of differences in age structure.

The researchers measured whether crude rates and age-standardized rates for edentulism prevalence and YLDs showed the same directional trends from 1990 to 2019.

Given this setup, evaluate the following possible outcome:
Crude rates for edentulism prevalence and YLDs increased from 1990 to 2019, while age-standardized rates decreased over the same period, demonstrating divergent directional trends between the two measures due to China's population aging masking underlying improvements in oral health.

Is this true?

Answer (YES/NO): YES